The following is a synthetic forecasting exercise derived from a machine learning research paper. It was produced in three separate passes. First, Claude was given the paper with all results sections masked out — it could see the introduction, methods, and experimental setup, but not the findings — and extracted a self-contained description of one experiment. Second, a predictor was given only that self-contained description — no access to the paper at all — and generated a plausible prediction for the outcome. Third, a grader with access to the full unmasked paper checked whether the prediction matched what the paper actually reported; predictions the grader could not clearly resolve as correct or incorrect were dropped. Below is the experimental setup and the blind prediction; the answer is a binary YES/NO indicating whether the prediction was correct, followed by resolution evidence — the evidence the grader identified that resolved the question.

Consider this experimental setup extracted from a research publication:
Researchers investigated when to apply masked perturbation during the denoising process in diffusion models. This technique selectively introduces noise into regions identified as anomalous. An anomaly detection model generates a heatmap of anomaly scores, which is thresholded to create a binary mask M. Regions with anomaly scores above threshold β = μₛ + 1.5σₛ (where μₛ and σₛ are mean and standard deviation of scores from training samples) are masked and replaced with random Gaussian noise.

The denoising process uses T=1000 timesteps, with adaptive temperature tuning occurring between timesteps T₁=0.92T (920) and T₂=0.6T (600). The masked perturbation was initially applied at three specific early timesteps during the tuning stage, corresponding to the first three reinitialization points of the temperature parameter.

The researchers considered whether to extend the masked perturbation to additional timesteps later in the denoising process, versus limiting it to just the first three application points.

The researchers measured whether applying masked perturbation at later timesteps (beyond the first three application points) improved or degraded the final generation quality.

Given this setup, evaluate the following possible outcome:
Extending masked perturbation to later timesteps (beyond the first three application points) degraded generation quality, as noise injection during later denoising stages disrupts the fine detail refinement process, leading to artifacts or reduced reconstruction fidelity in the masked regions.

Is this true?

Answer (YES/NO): NO